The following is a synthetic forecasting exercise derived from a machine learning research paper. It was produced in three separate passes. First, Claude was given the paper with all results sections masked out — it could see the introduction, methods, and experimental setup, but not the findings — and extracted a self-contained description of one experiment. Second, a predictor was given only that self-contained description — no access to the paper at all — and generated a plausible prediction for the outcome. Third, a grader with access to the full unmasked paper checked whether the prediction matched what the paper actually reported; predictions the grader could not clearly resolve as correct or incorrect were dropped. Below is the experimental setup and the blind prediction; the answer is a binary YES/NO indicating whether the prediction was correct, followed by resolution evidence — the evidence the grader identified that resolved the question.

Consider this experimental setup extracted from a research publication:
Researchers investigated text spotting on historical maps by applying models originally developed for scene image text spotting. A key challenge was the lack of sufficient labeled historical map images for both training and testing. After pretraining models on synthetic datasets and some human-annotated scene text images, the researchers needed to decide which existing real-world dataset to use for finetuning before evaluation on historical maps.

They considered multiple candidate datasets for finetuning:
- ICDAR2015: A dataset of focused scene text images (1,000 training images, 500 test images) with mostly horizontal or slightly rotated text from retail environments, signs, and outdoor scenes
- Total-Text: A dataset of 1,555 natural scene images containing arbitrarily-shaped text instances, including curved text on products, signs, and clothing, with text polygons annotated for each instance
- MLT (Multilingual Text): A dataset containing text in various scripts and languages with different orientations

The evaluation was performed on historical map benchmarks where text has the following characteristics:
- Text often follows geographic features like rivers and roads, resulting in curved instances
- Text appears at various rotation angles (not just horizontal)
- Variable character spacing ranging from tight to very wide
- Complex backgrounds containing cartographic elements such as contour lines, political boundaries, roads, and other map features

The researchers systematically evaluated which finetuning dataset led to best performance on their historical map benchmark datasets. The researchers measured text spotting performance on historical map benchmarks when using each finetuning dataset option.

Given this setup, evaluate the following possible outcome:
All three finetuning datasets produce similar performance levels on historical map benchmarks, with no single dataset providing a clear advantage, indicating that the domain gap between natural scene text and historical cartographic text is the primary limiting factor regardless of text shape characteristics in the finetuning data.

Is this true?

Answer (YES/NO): NO